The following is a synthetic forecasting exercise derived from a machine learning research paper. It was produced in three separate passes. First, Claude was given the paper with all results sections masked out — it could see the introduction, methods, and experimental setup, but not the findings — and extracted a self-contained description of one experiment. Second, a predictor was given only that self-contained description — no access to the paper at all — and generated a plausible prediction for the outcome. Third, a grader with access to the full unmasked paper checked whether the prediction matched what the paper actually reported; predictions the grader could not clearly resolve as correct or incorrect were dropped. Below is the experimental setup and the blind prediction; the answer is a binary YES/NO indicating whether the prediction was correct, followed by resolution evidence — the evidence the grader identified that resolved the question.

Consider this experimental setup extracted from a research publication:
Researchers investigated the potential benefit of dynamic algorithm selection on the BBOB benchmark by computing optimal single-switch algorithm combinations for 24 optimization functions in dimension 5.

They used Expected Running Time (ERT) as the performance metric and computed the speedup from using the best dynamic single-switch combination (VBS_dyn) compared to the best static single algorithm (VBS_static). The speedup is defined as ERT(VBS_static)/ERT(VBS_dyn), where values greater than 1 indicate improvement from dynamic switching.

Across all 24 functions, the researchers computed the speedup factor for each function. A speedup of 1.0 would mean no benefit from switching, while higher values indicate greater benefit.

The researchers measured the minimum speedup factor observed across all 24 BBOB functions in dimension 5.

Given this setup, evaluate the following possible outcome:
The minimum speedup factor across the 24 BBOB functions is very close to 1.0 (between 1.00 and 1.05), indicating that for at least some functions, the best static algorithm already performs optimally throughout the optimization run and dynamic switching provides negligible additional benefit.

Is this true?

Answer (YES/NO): NO